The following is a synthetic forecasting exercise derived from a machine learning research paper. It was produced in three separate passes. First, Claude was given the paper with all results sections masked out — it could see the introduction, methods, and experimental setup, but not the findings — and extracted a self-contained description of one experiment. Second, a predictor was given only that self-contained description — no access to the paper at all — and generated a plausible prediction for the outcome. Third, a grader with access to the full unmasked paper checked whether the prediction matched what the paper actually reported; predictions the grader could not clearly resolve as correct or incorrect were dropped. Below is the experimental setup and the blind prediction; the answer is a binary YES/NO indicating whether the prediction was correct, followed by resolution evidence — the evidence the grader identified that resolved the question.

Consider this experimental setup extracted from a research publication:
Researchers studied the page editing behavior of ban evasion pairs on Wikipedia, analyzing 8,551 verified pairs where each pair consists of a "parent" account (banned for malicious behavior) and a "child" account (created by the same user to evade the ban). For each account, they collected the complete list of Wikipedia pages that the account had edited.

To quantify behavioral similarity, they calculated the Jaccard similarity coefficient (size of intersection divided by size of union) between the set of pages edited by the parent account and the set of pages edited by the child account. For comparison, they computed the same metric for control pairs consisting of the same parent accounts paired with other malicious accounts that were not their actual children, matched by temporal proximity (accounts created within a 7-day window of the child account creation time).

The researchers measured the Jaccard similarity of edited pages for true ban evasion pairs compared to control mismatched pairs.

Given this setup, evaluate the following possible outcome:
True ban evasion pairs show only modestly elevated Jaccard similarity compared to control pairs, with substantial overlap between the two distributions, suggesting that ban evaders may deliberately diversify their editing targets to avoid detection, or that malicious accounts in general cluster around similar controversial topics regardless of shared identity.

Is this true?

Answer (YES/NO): NO